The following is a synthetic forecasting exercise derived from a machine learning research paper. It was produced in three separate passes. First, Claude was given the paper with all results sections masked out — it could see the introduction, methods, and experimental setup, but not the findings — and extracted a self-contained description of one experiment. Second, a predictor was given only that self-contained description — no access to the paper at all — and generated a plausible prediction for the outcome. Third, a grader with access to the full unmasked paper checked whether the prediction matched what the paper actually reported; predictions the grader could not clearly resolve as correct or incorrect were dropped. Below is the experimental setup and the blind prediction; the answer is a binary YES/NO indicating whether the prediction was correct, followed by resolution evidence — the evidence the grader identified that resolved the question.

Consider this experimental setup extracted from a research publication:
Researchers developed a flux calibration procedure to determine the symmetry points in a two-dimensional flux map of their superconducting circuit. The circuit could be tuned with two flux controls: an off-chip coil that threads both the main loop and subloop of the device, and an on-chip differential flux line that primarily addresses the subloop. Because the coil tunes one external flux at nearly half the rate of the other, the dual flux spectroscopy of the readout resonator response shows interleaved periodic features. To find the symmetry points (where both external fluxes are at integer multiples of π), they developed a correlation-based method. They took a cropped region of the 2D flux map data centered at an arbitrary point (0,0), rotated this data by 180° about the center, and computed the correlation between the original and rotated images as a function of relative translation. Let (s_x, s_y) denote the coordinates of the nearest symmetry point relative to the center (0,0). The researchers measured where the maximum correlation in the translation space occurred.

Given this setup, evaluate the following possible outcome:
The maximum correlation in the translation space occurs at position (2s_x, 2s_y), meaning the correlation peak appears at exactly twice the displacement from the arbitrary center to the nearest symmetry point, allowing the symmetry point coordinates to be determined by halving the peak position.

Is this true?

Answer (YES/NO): YES